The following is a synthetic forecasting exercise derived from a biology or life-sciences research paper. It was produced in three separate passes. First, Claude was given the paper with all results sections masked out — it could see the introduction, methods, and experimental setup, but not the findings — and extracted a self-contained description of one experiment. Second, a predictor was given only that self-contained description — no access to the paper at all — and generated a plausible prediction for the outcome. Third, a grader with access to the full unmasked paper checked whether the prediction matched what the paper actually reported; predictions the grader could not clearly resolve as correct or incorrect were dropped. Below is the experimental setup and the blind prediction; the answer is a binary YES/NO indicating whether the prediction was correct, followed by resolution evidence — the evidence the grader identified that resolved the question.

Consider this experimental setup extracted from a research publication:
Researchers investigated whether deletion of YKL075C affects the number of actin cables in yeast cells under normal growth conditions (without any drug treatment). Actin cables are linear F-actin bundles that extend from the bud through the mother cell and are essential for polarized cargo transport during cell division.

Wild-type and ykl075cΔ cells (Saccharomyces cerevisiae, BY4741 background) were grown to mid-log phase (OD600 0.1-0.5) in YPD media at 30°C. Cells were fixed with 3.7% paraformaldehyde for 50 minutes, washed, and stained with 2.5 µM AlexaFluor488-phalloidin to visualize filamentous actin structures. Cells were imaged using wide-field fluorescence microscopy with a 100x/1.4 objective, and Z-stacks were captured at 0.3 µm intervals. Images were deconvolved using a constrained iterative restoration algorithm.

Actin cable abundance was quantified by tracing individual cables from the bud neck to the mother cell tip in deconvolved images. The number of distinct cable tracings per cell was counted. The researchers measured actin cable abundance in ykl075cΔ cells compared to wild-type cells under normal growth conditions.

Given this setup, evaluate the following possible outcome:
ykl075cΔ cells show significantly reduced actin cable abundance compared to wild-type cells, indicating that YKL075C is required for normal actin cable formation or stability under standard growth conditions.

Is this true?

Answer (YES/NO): NO